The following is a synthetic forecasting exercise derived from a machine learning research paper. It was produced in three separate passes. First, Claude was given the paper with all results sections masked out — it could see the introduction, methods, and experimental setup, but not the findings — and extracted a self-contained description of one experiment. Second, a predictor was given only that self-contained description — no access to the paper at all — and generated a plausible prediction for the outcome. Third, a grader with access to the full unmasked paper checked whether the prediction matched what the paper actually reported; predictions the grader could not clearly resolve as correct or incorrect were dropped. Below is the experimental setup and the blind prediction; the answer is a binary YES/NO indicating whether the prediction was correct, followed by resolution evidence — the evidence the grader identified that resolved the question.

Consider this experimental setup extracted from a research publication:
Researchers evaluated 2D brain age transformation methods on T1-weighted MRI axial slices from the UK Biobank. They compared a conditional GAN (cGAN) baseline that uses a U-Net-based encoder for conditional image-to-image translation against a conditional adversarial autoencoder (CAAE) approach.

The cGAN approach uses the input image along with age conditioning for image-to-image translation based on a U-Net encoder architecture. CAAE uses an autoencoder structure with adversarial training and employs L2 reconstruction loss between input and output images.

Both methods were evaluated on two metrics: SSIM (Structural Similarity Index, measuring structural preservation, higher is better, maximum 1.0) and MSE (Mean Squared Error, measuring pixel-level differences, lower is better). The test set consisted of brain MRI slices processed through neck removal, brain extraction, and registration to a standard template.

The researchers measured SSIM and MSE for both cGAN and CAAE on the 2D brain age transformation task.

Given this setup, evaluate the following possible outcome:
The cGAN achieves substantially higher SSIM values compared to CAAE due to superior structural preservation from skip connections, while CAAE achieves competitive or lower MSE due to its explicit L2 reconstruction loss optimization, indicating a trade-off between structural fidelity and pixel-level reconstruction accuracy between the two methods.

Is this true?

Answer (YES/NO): NO